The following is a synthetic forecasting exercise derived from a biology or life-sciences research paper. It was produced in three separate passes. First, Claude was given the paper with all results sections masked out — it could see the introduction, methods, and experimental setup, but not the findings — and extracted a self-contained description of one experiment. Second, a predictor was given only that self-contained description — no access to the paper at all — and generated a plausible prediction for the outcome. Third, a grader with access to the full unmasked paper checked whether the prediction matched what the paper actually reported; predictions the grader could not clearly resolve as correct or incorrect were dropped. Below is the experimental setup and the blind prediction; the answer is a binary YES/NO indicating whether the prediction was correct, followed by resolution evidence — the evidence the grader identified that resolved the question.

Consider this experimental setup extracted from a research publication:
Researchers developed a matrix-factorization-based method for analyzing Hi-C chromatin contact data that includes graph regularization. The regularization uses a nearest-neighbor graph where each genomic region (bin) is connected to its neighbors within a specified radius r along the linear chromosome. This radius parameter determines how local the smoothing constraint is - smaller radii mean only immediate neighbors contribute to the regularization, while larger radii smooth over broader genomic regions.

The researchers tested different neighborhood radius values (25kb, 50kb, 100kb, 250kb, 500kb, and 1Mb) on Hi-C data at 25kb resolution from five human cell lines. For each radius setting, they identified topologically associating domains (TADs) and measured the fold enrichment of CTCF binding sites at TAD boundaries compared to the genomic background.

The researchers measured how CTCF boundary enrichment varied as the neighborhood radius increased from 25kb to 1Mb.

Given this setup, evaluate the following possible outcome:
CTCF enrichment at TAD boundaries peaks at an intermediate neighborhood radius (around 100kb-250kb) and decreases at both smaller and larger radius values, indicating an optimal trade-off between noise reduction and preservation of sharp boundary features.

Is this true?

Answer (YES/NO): NO